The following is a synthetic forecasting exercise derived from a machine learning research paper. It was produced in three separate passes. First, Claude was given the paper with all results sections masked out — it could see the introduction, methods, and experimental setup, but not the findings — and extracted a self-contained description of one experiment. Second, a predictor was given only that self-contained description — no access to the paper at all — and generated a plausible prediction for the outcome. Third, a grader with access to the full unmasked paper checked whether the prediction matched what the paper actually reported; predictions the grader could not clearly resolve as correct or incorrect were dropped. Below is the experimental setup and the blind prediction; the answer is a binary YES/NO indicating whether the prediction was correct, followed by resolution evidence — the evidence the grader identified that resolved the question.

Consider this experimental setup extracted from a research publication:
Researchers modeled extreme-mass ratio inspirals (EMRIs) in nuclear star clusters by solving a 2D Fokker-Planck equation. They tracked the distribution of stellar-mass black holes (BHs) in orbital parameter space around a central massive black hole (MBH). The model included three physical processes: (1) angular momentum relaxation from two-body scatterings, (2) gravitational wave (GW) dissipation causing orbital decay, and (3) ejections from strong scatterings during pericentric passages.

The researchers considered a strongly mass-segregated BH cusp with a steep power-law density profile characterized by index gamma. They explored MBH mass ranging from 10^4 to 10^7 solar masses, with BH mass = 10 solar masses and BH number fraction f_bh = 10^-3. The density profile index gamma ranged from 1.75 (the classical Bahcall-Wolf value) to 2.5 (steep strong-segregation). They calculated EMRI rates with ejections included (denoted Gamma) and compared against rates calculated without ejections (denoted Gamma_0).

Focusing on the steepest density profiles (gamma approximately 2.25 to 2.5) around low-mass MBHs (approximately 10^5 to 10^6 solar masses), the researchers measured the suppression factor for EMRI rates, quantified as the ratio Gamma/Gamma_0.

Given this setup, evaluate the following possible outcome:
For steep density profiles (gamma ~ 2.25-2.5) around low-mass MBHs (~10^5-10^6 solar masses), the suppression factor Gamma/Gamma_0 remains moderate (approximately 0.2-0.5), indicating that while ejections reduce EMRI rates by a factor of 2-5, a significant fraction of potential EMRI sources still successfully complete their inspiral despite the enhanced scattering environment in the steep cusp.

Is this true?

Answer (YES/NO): NO